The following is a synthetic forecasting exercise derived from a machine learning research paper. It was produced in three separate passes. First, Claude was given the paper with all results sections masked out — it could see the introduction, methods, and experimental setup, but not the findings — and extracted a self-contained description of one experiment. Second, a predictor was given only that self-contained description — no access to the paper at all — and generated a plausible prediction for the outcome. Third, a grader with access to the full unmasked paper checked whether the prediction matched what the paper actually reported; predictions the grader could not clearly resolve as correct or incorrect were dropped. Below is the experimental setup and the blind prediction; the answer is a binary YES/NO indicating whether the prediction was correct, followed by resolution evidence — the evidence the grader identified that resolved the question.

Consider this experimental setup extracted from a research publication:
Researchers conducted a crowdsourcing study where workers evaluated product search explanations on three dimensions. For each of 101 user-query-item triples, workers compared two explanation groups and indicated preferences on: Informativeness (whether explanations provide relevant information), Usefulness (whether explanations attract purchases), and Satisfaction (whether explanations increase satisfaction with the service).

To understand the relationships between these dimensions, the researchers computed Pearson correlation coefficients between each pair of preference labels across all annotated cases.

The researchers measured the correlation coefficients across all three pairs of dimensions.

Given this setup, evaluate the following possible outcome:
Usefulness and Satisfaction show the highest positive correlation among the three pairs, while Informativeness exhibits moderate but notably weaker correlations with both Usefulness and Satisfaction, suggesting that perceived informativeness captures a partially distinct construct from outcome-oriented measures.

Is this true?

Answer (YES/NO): NO